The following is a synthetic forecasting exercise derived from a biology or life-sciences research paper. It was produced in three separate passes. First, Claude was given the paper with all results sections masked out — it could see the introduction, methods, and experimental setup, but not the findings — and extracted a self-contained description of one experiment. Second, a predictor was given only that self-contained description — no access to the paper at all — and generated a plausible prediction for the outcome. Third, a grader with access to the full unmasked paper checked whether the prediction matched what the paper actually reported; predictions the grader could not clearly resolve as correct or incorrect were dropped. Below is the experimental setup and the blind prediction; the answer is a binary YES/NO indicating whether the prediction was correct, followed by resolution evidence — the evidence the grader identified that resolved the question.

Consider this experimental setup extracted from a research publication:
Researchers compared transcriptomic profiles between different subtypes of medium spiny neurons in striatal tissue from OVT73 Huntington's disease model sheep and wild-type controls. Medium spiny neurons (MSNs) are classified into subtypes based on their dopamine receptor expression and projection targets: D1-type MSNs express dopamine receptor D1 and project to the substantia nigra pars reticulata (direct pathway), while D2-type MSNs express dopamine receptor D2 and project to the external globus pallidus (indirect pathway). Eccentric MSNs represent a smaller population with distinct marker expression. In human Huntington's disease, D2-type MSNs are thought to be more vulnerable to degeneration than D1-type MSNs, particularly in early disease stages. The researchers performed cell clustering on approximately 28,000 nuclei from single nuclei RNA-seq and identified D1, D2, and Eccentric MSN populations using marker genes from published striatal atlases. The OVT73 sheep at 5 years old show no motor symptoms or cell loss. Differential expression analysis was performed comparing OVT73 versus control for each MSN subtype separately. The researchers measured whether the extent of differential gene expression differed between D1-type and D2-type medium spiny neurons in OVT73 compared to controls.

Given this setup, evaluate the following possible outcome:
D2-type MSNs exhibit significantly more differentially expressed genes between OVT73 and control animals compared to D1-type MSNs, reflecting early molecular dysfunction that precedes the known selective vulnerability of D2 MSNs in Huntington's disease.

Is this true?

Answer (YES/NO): YES